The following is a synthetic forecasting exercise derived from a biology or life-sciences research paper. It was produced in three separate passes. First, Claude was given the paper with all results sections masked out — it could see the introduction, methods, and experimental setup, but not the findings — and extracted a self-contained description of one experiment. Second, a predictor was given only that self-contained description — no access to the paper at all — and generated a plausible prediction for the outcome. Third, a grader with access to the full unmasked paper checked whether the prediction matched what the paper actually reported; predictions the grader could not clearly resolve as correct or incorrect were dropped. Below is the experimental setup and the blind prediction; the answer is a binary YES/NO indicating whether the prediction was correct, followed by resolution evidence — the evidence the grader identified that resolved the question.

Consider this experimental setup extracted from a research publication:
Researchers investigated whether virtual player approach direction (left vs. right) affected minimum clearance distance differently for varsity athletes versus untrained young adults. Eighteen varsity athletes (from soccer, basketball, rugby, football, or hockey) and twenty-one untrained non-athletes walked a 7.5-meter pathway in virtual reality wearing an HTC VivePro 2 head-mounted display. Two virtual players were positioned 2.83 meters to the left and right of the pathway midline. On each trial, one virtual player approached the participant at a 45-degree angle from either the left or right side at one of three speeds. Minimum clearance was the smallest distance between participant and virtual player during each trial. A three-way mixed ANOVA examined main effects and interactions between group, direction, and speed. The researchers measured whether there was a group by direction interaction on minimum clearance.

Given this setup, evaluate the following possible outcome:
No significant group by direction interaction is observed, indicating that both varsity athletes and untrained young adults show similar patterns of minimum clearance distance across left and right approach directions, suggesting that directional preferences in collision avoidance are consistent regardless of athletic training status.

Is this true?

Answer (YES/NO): YES